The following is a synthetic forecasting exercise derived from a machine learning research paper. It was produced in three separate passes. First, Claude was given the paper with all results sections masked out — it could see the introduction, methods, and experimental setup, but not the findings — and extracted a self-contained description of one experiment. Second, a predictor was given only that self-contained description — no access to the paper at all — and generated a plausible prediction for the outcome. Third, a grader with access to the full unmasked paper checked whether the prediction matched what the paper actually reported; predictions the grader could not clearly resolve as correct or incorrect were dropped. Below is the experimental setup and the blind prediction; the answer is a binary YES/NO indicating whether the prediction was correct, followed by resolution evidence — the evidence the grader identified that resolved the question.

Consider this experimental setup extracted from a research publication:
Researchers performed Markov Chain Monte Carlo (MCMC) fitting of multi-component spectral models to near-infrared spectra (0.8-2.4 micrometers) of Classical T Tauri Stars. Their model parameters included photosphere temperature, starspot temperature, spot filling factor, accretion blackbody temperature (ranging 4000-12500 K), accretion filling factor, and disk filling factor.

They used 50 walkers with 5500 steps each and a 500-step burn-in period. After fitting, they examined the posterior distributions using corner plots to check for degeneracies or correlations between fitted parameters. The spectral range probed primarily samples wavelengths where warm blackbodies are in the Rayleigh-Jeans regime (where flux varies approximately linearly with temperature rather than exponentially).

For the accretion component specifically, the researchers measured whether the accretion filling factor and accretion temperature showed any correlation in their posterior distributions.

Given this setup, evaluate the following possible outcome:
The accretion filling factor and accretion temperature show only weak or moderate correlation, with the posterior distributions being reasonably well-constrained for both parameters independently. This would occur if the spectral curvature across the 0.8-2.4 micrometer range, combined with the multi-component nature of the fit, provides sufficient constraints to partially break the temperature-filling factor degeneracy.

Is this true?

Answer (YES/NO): NO